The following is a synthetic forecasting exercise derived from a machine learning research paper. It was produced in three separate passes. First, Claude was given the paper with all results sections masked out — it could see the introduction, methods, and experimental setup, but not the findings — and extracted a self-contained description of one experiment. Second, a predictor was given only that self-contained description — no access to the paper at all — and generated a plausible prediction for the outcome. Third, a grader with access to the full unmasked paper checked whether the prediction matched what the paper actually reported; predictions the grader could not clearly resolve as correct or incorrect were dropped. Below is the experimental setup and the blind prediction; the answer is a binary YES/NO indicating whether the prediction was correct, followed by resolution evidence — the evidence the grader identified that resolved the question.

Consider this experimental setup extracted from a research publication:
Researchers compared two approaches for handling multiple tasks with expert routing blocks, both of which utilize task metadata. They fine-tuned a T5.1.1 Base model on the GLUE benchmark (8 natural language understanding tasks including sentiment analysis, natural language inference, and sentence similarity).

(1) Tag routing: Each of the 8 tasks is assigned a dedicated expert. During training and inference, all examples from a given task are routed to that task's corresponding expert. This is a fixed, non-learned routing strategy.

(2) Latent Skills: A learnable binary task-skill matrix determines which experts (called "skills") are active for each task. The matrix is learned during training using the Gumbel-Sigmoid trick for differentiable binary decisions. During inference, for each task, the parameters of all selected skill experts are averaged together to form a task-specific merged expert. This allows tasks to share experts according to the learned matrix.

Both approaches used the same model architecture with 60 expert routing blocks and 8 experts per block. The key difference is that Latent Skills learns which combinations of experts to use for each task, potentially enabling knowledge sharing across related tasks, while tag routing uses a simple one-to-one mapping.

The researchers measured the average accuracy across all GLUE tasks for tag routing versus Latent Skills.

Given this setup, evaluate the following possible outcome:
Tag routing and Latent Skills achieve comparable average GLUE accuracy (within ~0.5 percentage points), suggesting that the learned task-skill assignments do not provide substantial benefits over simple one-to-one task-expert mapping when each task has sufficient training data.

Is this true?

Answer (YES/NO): NO